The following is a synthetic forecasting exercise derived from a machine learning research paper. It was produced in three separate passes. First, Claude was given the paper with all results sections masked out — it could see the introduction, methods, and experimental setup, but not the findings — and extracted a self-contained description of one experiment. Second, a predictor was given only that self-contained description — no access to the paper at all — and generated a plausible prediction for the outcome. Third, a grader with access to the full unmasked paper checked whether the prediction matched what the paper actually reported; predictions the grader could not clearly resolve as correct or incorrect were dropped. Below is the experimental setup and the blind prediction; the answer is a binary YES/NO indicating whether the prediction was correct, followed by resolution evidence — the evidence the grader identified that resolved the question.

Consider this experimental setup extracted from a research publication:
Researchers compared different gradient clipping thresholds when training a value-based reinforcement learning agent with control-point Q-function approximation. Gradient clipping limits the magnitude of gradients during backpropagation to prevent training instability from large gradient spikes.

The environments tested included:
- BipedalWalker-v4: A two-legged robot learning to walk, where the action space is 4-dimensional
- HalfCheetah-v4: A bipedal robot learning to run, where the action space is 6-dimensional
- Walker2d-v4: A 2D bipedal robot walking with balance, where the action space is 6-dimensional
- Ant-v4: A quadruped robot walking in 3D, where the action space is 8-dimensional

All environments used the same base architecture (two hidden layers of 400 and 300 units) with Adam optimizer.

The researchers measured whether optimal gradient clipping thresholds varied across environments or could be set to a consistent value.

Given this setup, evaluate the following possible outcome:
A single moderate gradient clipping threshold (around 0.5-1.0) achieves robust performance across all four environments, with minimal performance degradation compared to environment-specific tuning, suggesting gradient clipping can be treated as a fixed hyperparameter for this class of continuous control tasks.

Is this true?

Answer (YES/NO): NO